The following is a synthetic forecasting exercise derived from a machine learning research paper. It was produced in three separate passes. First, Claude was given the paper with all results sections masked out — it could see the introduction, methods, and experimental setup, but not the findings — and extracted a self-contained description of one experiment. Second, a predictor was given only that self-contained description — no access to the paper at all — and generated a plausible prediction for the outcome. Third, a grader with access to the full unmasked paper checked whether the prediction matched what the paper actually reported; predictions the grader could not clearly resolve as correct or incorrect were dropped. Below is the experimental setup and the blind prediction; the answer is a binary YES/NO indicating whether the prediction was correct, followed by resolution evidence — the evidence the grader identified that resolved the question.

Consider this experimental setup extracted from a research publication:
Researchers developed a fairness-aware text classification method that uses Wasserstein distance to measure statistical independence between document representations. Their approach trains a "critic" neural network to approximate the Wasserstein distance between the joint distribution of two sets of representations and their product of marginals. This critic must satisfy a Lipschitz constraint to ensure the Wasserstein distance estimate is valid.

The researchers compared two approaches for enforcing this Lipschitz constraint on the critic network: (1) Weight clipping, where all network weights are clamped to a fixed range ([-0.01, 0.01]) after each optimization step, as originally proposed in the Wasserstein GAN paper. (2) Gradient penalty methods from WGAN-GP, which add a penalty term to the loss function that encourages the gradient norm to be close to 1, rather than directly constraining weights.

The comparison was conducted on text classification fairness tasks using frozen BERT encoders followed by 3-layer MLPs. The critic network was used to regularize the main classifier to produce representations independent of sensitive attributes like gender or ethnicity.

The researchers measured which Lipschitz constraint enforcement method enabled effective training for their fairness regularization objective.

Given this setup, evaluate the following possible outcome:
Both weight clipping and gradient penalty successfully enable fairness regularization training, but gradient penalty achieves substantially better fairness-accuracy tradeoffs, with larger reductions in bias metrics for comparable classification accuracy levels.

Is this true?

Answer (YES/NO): NO